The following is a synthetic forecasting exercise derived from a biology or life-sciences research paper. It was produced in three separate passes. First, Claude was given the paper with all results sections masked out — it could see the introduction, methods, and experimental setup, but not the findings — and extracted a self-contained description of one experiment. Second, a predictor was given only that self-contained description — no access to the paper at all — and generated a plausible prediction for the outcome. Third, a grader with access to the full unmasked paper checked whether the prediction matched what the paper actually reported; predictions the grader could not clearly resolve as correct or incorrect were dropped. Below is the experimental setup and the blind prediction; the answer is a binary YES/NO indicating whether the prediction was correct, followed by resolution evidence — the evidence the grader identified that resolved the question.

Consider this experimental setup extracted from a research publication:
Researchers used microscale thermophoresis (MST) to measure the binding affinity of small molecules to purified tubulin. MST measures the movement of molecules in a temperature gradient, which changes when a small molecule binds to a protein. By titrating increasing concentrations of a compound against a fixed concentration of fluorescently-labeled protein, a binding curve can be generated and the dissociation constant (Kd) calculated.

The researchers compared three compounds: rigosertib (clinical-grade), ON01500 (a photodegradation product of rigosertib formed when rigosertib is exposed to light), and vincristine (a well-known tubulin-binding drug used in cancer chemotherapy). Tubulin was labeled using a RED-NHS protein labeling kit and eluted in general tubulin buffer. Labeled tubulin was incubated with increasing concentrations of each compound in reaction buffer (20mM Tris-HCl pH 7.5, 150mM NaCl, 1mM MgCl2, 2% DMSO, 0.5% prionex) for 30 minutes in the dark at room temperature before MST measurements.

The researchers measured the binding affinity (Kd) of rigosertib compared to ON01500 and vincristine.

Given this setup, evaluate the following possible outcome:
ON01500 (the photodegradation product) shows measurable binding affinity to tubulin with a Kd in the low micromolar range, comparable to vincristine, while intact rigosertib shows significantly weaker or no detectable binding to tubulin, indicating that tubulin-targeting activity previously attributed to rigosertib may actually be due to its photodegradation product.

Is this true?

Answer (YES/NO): NO